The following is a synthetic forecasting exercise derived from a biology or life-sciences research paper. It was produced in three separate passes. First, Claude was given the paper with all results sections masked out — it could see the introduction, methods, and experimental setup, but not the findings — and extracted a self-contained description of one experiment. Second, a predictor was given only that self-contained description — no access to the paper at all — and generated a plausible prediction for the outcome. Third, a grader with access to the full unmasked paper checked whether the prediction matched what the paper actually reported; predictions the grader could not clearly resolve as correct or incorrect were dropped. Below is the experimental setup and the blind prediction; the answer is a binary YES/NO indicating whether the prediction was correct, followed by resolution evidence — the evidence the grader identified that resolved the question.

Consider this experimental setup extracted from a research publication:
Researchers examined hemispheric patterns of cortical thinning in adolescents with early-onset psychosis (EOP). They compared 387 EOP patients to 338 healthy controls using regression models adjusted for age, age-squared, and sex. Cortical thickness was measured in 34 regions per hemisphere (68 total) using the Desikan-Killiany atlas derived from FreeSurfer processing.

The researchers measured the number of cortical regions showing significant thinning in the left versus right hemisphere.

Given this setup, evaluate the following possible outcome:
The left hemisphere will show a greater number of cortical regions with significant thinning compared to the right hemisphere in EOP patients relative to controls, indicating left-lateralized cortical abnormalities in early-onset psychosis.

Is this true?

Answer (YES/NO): YES